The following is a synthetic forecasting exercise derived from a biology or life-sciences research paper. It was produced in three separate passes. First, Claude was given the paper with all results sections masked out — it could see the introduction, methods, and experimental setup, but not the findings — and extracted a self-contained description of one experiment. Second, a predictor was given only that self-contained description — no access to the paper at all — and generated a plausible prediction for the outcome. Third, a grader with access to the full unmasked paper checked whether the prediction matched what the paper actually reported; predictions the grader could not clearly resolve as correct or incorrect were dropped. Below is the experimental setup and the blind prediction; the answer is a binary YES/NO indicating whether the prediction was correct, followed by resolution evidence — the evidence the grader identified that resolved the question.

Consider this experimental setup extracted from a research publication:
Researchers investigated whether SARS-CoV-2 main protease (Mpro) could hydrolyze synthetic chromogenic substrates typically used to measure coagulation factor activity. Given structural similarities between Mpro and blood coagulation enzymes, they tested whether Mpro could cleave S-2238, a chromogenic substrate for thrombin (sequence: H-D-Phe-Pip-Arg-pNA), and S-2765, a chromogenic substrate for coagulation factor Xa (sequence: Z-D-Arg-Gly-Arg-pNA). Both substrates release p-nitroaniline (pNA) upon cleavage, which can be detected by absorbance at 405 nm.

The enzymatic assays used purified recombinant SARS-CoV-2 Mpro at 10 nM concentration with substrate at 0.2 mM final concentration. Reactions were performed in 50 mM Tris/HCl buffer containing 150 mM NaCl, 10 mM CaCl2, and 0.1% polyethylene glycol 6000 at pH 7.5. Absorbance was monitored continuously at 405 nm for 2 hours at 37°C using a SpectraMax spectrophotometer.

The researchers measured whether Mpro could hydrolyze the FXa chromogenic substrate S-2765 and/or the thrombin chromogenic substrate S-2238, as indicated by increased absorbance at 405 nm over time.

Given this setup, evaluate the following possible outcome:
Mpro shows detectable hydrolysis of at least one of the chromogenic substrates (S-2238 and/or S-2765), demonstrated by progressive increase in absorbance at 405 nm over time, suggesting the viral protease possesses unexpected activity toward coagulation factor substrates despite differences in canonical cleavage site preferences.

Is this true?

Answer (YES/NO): NO